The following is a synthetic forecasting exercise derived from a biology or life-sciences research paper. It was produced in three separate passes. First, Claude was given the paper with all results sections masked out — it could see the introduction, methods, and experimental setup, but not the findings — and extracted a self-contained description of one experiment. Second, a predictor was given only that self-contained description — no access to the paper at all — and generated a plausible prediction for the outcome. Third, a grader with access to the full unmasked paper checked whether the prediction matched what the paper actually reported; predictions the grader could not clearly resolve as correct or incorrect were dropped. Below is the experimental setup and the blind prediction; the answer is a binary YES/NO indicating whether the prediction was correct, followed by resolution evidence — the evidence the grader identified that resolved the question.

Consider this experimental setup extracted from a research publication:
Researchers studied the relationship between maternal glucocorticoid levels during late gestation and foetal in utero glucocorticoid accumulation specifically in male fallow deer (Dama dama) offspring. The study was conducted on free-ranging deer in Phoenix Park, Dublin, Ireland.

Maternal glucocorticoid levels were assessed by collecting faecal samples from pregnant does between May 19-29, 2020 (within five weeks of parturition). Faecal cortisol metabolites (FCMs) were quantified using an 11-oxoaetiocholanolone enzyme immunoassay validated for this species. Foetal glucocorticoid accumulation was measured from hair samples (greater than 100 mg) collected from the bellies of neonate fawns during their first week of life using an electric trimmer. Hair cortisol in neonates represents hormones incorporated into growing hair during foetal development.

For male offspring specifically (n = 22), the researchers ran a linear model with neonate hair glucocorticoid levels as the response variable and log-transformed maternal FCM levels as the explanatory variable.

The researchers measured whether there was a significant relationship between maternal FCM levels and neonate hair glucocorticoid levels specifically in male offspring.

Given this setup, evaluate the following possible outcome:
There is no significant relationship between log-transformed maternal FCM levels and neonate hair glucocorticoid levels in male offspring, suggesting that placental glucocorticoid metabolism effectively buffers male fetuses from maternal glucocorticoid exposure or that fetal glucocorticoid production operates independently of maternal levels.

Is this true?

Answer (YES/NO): YES